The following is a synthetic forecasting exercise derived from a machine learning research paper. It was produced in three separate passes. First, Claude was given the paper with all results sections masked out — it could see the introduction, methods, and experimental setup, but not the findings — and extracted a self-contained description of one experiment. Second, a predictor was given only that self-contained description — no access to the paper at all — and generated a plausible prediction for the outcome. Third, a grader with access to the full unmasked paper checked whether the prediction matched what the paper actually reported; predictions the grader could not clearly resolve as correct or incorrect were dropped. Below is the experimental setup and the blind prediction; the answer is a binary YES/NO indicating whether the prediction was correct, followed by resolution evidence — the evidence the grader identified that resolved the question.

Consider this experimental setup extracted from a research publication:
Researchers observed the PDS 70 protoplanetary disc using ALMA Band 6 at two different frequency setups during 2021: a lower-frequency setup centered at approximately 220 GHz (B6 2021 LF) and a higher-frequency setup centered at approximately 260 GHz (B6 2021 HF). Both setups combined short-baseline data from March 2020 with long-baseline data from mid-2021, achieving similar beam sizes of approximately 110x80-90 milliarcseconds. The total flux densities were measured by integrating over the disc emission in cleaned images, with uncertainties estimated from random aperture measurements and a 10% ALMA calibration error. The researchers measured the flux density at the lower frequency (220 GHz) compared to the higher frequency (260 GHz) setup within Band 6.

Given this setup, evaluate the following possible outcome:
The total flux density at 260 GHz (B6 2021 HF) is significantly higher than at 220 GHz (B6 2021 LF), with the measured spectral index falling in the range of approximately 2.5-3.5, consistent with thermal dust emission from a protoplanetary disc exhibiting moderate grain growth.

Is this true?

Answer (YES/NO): YES